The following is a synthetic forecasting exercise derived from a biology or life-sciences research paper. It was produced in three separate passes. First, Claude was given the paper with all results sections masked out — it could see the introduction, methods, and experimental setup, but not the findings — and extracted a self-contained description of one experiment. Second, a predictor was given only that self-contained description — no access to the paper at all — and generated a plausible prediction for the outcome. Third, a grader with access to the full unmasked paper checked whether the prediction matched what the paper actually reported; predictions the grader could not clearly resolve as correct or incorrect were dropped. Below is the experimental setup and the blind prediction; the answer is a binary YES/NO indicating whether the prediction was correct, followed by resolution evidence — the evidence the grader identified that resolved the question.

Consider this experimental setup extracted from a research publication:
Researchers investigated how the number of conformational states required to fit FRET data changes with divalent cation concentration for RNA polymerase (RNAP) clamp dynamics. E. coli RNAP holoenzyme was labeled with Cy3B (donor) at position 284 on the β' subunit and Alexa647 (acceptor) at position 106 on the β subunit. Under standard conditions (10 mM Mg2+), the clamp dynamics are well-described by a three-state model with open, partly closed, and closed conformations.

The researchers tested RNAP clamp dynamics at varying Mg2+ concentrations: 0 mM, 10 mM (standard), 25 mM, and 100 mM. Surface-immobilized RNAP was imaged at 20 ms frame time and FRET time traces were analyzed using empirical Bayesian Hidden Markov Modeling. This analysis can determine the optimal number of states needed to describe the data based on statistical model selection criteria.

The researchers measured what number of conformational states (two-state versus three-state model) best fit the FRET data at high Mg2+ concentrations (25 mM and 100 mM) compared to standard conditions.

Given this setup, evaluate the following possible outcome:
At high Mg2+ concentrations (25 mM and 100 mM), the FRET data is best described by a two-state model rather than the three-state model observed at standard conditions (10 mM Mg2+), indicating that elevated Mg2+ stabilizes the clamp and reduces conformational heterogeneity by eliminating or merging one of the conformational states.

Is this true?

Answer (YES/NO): YES